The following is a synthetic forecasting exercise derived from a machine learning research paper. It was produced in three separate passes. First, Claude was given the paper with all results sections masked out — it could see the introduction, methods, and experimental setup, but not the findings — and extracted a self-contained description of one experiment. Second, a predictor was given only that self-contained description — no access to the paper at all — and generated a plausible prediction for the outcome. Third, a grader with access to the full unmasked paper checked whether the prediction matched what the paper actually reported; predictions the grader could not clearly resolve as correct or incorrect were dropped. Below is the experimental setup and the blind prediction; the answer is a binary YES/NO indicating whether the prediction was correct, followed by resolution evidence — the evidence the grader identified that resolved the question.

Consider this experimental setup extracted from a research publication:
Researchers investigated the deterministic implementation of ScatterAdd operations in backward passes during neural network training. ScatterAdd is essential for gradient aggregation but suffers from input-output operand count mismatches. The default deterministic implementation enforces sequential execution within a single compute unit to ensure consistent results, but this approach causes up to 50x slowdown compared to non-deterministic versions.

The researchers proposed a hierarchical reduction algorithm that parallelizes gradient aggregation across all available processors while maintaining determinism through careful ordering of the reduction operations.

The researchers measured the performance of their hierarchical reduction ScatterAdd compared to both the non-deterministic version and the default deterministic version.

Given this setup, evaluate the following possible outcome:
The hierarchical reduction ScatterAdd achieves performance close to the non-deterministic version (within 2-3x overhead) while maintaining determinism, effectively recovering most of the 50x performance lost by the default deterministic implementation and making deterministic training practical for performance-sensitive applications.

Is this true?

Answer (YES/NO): NO